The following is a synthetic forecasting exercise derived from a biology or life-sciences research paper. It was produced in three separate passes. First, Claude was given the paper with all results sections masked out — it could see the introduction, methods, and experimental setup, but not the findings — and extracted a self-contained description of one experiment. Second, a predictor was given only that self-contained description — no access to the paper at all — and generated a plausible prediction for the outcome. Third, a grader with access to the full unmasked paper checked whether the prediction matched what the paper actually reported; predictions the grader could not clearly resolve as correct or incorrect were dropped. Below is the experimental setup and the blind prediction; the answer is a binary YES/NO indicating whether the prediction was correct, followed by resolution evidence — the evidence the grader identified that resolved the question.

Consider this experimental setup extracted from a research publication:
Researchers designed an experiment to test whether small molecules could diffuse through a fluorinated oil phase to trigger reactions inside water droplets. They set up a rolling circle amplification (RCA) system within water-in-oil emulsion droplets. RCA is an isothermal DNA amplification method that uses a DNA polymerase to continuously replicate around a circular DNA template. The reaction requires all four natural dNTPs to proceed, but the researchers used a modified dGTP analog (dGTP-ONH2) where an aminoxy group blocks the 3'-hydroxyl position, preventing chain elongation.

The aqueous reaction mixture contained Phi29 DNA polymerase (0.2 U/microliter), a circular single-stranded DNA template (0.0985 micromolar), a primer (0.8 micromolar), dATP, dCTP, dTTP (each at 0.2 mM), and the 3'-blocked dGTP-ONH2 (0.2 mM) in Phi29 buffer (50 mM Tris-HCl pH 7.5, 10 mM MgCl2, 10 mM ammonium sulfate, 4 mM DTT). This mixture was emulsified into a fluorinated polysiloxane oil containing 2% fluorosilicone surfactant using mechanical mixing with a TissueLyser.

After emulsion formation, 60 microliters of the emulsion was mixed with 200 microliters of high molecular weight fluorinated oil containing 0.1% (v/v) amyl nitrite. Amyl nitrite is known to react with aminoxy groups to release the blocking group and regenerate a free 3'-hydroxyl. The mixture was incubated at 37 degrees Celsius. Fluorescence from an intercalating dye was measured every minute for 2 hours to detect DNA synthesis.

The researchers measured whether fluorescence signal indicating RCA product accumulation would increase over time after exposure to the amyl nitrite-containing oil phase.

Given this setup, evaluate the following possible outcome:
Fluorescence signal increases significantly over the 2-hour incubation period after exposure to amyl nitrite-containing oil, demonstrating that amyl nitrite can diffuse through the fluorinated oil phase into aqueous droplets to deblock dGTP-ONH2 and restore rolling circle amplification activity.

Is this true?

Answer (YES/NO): YES